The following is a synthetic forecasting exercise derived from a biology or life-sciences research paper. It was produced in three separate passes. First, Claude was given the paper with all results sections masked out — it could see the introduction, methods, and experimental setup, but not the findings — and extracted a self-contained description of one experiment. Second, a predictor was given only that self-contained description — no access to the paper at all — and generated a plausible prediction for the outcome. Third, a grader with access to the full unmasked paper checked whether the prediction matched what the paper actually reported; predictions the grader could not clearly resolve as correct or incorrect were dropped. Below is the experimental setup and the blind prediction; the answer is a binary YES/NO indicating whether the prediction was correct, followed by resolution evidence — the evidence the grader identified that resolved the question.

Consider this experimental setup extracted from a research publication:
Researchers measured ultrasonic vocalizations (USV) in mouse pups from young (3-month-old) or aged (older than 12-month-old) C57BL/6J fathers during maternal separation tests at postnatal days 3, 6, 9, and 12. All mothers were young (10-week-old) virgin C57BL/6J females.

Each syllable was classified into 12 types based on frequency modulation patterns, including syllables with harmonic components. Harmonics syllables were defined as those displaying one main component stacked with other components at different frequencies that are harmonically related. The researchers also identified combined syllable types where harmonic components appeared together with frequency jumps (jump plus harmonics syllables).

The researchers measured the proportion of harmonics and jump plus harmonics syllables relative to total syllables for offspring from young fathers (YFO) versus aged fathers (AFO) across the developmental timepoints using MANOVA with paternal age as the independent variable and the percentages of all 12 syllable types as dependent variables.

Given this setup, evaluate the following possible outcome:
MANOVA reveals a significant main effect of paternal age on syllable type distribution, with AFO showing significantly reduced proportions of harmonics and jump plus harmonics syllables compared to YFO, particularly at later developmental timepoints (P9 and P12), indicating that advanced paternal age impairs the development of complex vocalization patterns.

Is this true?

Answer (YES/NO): NO